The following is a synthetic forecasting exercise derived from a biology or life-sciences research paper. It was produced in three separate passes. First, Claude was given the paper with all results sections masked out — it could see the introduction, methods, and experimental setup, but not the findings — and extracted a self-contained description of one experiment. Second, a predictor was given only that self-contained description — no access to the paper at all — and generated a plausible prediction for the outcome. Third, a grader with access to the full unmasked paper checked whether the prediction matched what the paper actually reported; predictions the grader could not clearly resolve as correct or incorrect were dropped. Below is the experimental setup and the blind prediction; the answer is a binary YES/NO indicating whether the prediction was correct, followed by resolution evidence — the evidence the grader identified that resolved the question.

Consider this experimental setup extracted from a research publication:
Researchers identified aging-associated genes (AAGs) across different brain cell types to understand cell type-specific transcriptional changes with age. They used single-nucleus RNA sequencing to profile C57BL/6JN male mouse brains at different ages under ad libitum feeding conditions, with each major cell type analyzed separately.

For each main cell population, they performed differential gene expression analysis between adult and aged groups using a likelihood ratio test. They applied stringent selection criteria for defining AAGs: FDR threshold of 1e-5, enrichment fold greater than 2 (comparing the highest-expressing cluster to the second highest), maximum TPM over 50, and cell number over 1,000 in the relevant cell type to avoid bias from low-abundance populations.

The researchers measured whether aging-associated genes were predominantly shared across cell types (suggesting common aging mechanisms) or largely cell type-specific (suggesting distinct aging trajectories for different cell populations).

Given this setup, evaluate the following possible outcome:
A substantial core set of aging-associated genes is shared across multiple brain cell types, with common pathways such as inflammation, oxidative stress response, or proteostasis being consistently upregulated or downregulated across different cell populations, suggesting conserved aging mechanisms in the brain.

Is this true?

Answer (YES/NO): NO